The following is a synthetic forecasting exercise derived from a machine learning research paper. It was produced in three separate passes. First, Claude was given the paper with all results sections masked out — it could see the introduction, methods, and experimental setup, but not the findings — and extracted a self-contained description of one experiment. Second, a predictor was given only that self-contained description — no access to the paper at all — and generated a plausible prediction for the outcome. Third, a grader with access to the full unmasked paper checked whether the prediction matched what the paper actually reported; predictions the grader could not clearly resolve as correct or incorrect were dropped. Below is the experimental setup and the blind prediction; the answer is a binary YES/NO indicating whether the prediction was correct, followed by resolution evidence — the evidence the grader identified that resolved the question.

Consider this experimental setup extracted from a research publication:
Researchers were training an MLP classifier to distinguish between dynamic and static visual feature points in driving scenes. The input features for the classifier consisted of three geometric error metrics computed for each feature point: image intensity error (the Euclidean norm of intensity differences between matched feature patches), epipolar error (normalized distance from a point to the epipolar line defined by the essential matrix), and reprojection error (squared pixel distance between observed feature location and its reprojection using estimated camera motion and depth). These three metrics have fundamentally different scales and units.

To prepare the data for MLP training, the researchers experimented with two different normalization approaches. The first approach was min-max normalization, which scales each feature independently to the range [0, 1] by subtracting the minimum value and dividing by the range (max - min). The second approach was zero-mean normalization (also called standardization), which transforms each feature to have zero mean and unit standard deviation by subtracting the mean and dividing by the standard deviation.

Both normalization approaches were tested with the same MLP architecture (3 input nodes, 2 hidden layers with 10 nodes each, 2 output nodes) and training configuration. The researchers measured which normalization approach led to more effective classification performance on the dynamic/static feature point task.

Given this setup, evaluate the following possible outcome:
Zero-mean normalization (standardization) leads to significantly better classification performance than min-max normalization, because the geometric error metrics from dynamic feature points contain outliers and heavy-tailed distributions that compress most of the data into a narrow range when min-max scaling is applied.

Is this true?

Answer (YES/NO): YES